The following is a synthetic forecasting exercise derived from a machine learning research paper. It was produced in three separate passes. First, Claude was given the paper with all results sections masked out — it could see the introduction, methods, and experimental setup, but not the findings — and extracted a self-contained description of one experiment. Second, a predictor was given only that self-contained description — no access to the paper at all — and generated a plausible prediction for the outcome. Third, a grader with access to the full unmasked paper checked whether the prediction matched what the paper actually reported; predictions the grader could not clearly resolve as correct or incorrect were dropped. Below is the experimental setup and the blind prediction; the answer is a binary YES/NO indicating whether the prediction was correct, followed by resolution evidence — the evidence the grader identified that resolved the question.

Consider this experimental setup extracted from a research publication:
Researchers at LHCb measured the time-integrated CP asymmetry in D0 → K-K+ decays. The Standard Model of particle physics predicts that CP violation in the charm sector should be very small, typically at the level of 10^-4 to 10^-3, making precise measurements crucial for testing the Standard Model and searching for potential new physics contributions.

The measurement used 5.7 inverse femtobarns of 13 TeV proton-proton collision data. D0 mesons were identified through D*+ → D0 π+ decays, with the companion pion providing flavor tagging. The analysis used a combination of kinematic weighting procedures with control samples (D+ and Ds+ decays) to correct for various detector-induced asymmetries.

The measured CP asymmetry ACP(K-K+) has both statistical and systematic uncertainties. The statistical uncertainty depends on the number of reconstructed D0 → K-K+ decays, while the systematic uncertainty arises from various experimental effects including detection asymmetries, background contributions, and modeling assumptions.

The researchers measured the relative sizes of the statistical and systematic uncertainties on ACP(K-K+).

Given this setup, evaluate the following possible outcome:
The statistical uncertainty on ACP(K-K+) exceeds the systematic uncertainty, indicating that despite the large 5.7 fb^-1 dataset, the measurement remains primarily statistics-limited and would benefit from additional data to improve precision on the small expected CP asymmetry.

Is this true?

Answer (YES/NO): YES